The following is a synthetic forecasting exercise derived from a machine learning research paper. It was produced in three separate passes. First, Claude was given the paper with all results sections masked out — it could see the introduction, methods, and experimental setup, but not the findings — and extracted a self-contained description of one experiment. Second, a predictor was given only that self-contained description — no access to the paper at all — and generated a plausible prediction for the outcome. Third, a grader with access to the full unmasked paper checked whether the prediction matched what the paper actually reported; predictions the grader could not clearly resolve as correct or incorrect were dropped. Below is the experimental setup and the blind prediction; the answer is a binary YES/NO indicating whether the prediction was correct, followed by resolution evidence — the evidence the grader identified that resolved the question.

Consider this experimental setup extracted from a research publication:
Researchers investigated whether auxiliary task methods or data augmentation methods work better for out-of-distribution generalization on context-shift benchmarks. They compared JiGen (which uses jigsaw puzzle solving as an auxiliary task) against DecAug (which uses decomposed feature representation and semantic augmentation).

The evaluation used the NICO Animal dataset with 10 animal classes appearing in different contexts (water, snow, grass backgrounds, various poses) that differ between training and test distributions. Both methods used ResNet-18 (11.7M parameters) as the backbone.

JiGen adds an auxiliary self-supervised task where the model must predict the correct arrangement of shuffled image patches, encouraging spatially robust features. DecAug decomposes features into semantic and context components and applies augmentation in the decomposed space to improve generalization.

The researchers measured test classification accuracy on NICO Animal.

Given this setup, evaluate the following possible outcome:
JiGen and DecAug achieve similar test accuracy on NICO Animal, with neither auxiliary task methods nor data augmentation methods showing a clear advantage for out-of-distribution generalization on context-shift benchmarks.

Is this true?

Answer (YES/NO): YES